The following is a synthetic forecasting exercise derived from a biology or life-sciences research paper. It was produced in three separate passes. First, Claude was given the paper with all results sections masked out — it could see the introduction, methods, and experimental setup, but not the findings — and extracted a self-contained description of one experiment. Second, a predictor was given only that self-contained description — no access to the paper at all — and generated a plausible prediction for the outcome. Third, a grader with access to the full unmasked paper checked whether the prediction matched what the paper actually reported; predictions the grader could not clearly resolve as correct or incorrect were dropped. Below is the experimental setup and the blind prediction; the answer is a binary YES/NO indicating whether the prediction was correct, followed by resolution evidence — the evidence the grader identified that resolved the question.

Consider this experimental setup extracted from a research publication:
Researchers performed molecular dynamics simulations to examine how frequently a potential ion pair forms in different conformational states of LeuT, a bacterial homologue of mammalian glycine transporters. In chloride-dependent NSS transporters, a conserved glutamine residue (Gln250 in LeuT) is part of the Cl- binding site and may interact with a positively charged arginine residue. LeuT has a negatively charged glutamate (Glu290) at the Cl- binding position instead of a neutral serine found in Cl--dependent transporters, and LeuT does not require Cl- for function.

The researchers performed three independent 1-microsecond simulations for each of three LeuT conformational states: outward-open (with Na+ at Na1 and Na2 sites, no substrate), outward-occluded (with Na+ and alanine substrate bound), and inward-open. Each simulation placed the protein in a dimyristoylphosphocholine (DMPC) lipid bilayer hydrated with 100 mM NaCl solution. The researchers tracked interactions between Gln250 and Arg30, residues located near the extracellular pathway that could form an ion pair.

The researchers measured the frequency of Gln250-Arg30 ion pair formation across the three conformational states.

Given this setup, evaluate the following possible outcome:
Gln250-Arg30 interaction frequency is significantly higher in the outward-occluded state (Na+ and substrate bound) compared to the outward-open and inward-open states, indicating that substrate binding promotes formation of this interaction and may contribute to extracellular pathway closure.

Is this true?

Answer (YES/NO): NO